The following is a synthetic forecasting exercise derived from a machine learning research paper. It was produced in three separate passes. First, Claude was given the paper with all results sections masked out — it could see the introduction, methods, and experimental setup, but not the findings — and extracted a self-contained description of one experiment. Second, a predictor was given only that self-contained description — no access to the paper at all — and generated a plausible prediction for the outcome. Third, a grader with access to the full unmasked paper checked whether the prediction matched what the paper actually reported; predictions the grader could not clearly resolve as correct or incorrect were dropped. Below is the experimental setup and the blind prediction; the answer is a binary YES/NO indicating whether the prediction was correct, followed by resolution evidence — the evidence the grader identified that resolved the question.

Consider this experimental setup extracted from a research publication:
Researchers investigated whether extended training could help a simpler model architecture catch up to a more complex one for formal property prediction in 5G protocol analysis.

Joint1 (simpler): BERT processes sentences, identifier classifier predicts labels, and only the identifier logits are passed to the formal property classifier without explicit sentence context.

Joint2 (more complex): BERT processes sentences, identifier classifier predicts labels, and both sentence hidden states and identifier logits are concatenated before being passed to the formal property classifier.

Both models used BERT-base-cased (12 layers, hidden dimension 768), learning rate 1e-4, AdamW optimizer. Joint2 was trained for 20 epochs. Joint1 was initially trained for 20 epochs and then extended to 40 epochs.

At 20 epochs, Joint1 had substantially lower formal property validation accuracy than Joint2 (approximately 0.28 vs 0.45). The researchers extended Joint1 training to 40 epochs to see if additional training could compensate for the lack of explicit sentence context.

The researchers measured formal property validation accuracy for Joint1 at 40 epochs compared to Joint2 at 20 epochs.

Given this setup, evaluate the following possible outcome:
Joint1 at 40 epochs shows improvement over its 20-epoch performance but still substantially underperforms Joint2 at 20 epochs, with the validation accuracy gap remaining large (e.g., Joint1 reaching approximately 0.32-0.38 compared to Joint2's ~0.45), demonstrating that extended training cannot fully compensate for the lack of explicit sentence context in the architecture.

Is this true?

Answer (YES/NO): NO